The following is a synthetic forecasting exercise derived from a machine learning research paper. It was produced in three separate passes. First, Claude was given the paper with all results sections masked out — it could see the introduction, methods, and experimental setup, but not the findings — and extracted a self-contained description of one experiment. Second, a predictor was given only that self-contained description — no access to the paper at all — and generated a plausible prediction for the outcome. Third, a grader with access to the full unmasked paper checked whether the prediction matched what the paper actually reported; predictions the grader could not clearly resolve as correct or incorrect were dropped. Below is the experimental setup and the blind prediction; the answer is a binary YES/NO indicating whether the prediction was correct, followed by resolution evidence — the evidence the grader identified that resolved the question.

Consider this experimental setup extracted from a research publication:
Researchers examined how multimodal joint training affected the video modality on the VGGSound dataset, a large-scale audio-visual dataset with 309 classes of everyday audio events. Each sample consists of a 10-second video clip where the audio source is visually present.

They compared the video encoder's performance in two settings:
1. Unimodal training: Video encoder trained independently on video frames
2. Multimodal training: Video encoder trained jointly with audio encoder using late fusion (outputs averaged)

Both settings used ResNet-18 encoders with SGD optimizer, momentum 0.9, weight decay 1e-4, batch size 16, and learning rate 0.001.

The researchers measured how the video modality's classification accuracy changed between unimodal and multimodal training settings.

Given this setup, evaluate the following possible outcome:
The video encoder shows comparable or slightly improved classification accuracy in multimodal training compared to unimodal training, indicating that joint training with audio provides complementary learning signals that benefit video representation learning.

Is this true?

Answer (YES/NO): NO